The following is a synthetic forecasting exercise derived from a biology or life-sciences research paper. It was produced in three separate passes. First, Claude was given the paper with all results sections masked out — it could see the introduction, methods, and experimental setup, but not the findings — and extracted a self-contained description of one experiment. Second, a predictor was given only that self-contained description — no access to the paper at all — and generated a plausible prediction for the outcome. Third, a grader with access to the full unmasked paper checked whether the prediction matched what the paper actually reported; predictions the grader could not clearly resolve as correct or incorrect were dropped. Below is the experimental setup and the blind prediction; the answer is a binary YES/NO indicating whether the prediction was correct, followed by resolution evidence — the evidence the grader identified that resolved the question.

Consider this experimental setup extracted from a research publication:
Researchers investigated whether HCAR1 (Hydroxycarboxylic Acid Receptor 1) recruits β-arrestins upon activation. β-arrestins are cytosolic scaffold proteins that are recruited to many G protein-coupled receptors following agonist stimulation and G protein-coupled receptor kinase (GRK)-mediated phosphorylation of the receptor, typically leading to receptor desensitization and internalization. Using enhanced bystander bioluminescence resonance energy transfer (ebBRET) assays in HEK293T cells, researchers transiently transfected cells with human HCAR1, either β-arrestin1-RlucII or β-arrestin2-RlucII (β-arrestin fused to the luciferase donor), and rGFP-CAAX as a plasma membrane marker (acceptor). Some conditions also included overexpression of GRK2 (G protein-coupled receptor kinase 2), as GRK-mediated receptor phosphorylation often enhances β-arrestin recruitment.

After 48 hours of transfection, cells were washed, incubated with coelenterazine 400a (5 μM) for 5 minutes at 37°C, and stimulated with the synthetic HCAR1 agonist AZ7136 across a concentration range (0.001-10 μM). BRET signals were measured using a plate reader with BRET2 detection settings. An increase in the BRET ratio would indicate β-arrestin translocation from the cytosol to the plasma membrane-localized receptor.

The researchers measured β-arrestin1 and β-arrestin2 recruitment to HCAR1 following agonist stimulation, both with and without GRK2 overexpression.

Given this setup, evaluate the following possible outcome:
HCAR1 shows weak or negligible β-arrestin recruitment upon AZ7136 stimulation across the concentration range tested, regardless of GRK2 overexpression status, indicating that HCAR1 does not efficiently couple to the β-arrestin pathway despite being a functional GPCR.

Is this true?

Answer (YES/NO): YES